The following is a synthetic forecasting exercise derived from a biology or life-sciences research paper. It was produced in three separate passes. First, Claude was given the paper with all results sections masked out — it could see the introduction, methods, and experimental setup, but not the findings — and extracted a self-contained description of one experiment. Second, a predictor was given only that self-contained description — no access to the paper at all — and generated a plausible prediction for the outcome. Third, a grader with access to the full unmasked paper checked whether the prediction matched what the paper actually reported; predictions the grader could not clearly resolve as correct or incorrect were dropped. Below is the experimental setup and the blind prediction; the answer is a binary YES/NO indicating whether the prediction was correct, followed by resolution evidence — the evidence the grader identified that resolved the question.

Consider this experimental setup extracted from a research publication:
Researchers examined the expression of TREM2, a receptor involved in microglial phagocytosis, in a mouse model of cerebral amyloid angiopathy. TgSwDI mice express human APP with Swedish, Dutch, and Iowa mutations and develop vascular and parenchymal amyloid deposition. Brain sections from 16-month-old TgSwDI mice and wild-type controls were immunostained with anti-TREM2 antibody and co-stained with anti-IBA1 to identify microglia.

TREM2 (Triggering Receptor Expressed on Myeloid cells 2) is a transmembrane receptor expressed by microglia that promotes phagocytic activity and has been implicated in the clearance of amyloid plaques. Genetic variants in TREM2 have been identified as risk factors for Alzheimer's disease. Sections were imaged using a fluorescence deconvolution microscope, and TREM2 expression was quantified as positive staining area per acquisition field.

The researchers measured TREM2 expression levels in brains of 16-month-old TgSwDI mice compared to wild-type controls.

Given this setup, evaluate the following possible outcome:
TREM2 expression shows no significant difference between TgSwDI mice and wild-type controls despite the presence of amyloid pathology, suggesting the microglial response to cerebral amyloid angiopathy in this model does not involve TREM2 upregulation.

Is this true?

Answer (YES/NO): YES